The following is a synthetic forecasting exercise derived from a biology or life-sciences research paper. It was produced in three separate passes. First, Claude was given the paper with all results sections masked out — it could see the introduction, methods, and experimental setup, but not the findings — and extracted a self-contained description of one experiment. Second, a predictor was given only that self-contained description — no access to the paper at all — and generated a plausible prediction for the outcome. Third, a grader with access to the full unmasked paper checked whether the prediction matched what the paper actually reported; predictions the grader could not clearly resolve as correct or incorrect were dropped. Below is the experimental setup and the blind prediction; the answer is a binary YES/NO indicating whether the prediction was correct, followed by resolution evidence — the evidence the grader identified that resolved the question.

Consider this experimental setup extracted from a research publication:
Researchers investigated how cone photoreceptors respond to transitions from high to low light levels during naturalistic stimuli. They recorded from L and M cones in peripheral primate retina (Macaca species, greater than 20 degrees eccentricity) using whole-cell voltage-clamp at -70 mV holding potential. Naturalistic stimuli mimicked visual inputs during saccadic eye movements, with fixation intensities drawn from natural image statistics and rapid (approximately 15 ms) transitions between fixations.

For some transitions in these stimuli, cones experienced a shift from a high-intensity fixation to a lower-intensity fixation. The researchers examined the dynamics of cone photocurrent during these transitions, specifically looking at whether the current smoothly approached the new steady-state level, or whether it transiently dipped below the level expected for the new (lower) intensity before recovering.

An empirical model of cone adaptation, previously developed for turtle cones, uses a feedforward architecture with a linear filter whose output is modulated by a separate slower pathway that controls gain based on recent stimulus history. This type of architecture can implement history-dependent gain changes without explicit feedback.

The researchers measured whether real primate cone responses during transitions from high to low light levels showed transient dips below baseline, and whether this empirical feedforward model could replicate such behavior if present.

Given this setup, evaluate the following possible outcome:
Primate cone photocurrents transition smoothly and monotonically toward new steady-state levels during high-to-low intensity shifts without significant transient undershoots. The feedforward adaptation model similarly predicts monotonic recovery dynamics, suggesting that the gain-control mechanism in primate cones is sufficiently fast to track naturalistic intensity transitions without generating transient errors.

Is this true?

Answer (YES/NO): NO